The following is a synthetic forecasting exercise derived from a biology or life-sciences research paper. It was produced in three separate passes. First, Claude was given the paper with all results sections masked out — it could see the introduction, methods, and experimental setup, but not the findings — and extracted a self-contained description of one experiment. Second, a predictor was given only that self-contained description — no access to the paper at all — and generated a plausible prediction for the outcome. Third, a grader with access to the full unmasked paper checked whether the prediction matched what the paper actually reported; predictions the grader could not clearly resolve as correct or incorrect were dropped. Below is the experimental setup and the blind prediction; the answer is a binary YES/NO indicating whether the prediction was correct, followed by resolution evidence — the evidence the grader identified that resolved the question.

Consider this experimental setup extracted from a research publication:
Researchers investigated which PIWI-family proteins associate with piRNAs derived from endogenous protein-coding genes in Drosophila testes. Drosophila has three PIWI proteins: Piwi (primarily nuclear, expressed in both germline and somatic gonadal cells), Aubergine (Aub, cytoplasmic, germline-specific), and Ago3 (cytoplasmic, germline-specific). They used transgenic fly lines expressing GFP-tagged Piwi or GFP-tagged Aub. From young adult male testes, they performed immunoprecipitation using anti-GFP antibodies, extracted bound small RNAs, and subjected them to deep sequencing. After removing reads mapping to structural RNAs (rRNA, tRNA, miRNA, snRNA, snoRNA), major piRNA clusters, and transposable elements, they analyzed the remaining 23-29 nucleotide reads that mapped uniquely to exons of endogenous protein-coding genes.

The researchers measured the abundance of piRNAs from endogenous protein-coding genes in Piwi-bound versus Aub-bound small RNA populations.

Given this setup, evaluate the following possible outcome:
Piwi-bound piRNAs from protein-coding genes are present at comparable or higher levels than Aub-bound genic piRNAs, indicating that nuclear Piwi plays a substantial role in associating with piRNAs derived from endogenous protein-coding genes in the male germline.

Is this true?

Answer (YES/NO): NO